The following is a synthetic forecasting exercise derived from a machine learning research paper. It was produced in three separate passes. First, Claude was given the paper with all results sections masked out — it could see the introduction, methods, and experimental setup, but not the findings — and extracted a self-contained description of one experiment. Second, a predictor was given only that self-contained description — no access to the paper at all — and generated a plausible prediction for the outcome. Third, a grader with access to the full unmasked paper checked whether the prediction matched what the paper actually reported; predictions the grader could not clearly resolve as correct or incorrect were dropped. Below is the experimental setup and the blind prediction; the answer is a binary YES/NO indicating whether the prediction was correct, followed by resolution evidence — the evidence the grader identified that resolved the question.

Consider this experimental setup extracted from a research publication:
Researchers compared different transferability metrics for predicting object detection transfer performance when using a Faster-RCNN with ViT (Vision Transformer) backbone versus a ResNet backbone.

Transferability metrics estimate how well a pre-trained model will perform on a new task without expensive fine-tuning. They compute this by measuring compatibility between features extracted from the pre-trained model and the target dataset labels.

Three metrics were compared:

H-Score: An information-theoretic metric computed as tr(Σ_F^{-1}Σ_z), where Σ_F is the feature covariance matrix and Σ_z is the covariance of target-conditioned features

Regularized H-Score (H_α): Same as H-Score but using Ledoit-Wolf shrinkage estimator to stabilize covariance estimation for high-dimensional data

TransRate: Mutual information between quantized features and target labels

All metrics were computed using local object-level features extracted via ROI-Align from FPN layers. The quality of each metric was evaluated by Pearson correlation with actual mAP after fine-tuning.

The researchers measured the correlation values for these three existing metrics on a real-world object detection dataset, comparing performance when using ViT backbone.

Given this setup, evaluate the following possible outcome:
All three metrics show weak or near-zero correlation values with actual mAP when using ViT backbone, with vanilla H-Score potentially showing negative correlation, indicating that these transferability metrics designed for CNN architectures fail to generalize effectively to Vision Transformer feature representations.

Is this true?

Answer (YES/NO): NO